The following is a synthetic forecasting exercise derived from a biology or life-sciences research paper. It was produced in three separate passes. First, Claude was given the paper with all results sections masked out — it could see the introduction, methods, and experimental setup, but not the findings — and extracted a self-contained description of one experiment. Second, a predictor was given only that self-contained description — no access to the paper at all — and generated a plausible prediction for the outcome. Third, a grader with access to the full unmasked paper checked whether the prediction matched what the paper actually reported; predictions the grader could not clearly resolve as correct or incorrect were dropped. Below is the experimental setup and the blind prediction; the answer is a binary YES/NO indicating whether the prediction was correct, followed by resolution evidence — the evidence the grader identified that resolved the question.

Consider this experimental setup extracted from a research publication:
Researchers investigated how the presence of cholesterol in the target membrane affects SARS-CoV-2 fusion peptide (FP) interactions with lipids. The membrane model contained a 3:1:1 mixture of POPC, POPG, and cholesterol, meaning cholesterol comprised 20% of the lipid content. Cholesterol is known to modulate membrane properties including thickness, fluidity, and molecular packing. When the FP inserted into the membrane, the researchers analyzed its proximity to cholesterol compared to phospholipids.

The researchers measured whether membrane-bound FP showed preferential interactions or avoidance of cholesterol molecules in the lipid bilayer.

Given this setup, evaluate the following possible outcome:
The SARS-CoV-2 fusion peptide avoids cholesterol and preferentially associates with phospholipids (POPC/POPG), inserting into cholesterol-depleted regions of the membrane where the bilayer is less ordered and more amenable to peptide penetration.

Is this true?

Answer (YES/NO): NO